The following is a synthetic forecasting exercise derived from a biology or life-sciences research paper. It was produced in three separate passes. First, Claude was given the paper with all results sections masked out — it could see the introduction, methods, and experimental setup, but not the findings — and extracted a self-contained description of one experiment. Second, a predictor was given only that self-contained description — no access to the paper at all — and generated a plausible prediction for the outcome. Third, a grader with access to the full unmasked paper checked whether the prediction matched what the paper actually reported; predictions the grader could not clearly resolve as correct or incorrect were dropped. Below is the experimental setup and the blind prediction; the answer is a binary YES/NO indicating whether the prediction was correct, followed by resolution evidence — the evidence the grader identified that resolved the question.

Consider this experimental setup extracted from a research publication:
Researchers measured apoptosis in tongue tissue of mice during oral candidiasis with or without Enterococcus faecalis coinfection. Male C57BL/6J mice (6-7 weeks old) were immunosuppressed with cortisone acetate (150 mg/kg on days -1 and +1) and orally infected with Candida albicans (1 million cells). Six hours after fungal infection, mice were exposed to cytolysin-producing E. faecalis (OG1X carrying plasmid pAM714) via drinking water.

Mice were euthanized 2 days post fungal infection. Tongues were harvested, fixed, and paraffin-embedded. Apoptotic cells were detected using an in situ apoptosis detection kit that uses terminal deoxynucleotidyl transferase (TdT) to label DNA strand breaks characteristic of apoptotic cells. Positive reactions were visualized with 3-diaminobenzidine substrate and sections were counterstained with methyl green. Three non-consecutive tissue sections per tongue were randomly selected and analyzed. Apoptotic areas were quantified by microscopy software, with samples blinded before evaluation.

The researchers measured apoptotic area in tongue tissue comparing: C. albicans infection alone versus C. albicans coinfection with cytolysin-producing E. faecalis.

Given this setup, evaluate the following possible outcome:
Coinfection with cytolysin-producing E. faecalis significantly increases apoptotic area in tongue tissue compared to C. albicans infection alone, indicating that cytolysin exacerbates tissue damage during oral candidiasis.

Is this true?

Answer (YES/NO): YES